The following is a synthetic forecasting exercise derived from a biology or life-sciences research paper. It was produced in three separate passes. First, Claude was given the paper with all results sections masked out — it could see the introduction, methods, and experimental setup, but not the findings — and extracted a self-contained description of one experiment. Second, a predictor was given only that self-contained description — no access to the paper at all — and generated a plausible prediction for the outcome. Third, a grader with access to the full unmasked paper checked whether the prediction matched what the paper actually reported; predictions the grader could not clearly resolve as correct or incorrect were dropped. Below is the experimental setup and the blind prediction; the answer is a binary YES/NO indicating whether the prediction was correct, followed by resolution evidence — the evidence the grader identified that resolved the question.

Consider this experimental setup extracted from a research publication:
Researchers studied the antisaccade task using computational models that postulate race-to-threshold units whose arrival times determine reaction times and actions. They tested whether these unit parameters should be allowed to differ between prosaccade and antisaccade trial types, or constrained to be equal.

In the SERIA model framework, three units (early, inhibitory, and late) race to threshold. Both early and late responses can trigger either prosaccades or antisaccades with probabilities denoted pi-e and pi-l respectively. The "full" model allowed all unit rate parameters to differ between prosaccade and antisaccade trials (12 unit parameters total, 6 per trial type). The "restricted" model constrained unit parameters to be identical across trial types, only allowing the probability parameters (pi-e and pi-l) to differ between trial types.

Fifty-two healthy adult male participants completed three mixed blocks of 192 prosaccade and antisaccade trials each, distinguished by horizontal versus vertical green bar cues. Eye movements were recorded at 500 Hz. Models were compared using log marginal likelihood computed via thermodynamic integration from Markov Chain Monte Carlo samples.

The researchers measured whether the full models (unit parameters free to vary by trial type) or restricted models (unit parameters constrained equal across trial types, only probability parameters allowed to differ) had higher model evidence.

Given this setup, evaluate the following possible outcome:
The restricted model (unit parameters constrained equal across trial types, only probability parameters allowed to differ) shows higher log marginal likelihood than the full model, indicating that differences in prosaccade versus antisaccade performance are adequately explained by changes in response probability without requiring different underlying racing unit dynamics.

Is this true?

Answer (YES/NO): YES